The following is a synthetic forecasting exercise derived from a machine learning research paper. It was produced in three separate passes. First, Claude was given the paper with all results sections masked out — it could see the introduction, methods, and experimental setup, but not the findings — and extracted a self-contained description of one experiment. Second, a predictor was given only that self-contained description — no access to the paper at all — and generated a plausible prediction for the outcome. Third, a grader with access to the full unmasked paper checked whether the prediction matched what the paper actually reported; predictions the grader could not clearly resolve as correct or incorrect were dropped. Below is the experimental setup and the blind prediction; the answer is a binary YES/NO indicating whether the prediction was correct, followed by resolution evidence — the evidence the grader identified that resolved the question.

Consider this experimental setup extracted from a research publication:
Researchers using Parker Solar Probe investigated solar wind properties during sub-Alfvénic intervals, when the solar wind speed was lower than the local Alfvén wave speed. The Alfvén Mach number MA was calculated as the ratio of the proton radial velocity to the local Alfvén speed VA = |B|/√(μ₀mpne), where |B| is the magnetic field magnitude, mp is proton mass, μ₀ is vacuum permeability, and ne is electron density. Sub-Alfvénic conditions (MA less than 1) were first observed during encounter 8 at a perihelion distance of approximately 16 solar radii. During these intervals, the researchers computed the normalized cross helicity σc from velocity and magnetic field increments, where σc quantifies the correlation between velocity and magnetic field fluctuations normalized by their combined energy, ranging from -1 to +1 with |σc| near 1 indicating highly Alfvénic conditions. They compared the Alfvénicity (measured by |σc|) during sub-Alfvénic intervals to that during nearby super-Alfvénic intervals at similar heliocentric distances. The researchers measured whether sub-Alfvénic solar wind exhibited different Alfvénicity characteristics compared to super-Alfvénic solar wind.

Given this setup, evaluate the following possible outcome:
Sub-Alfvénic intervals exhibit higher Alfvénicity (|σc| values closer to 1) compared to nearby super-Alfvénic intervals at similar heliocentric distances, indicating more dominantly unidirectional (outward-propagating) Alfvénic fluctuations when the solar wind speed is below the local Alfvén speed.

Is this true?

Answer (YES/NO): NO